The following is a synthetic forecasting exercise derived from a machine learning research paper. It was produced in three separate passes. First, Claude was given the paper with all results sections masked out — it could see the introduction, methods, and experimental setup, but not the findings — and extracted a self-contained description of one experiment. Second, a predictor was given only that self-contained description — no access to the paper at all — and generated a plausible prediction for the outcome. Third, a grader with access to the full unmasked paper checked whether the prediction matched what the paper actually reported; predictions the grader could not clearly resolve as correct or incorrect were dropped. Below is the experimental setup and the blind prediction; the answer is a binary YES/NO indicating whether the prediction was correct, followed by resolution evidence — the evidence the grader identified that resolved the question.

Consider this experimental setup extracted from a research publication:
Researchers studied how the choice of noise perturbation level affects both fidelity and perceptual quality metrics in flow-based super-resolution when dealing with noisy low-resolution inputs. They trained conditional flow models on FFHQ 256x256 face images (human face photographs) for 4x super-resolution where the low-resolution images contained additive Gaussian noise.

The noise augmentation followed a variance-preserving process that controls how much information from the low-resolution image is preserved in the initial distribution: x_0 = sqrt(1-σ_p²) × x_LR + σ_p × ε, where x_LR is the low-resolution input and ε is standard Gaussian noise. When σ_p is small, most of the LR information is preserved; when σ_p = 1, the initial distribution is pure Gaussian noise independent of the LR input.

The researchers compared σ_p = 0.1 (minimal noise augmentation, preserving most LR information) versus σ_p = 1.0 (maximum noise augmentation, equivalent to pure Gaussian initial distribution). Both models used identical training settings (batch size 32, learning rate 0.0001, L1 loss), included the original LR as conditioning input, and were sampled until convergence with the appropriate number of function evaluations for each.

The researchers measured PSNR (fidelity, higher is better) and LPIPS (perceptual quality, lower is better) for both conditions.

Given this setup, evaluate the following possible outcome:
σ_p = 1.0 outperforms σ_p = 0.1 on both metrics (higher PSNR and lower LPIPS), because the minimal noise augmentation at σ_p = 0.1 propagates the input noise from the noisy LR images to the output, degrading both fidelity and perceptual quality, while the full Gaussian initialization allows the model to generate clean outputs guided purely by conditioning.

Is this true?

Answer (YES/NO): YES